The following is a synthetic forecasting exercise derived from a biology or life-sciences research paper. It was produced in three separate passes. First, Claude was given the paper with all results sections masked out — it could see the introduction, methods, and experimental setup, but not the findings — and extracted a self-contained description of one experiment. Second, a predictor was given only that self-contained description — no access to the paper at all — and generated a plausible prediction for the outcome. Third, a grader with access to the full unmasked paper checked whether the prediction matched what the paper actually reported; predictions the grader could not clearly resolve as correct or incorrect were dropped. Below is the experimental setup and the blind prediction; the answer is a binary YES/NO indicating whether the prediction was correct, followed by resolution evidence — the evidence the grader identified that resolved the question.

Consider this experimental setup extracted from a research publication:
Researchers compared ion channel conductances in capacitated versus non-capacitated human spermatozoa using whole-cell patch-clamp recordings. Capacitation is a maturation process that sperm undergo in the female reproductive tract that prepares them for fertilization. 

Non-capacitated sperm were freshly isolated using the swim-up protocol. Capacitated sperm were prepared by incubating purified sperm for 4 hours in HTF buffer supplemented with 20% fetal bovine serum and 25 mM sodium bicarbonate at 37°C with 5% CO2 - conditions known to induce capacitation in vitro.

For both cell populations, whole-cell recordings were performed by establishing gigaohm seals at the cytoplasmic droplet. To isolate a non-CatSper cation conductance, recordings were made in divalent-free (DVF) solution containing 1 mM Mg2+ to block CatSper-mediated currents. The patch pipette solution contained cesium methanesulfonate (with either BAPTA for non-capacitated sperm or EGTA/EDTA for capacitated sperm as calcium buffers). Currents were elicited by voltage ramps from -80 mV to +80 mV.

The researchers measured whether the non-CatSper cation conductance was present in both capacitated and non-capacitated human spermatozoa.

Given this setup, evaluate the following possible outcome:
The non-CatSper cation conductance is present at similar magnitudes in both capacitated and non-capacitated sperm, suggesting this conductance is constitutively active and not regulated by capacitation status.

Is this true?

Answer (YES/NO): NO